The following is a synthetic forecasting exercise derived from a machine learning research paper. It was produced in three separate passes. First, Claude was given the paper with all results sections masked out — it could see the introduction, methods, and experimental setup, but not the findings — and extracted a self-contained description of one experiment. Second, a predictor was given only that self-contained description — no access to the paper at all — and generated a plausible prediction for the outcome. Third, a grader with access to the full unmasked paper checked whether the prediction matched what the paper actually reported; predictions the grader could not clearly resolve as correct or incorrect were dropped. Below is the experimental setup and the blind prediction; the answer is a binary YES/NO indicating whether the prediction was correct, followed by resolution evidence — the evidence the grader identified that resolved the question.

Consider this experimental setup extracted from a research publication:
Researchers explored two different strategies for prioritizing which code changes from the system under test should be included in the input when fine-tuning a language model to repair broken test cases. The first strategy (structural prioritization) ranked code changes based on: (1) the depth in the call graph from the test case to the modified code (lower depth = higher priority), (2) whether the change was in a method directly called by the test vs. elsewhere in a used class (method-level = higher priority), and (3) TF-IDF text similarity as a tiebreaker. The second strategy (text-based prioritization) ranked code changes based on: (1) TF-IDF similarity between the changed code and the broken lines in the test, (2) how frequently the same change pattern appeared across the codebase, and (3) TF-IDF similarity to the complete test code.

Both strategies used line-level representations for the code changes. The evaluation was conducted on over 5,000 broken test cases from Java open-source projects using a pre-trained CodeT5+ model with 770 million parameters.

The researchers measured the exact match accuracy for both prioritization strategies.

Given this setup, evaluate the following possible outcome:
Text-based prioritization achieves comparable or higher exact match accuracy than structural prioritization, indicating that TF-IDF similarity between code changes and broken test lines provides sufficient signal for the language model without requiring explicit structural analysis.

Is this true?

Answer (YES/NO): YES